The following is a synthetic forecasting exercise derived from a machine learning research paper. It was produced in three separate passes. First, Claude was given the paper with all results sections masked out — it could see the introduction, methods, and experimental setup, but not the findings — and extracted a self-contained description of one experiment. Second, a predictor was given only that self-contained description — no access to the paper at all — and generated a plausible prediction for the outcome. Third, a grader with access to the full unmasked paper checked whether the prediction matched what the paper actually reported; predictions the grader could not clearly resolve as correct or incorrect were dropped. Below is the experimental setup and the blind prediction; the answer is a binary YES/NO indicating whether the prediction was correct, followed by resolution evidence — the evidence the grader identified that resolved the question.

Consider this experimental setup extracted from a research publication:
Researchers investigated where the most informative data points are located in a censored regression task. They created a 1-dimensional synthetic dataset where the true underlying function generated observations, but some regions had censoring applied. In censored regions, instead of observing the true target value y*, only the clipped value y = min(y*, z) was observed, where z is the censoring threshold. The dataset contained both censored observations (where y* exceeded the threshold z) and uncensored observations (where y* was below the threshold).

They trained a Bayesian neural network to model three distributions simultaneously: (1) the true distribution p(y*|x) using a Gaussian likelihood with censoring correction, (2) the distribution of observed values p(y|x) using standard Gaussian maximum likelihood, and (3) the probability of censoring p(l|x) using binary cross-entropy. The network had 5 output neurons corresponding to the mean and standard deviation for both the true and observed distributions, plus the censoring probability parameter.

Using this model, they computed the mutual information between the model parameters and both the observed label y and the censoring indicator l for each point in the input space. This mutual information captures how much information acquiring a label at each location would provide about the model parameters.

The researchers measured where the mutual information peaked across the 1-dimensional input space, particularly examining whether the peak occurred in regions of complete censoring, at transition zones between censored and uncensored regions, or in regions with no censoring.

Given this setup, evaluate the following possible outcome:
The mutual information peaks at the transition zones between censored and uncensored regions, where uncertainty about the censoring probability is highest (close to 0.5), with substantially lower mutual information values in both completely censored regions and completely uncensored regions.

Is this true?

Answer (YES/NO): YES